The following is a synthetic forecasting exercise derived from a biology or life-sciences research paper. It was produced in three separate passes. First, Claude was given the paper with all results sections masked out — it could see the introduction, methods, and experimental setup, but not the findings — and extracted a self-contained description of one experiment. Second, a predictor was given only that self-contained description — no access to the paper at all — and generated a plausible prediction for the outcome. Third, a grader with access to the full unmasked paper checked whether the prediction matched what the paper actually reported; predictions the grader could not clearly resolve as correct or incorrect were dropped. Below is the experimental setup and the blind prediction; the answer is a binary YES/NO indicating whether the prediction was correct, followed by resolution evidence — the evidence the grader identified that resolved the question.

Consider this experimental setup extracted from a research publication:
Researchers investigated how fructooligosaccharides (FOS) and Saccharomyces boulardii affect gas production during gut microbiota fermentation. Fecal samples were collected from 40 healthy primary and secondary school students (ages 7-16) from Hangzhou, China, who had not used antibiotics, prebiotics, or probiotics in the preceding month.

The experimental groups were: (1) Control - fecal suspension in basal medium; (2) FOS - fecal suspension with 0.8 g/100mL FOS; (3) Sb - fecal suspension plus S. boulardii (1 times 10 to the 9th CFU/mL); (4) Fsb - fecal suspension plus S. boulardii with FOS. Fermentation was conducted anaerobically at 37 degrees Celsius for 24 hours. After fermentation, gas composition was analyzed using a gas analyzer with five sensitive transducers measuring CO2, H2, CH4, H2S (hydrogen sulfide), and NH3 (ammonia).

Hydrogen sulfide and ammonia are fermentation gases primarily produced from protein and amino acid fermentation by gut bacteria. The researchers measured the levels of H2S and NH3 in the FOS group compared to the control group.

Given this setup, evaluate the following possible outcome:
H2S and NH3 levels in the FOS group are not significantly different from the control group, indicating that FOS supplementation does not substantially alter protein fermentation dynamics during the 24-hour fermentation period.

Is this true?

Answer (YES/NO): NO